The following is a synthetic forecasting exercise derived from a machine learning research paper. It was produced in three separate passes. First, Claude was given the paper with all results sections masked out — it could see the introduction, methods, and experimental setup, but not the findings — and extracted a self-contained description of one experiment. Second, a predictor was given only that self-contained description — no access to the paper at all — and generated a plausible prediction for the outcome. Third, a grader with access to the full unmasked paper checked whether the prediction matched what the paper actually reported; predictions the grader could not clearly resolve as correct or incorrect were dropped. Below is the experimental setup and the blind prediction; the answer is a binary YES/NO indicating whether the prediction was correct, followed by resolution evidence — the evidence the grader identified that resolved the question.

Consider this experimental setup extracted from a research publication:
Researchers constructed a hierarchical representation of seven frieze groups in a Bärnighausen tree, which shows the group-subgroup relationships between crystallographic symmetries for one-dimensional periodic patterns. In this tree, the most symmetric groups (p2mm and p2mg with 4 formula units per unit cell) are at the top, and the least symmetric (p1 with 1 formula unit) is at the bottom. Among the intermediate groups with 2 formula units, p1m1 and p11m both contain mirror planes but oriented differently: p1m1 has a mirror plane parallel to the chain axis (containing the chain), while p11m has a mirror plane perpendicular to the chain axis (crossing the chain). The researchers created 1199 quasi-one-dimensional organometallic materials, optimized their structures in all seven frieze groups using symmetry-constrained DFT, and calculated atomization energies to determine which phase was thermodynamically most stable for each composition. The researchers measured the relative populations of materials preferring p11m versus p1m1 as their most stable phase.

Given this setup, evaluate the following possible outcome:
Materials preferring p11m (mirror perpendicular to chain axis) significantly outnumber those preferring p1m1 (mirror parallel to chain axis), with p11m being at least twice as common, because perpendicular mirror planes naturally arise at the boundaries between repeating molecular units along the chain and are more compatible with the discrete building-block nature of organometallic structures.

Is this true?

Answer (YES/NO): NO